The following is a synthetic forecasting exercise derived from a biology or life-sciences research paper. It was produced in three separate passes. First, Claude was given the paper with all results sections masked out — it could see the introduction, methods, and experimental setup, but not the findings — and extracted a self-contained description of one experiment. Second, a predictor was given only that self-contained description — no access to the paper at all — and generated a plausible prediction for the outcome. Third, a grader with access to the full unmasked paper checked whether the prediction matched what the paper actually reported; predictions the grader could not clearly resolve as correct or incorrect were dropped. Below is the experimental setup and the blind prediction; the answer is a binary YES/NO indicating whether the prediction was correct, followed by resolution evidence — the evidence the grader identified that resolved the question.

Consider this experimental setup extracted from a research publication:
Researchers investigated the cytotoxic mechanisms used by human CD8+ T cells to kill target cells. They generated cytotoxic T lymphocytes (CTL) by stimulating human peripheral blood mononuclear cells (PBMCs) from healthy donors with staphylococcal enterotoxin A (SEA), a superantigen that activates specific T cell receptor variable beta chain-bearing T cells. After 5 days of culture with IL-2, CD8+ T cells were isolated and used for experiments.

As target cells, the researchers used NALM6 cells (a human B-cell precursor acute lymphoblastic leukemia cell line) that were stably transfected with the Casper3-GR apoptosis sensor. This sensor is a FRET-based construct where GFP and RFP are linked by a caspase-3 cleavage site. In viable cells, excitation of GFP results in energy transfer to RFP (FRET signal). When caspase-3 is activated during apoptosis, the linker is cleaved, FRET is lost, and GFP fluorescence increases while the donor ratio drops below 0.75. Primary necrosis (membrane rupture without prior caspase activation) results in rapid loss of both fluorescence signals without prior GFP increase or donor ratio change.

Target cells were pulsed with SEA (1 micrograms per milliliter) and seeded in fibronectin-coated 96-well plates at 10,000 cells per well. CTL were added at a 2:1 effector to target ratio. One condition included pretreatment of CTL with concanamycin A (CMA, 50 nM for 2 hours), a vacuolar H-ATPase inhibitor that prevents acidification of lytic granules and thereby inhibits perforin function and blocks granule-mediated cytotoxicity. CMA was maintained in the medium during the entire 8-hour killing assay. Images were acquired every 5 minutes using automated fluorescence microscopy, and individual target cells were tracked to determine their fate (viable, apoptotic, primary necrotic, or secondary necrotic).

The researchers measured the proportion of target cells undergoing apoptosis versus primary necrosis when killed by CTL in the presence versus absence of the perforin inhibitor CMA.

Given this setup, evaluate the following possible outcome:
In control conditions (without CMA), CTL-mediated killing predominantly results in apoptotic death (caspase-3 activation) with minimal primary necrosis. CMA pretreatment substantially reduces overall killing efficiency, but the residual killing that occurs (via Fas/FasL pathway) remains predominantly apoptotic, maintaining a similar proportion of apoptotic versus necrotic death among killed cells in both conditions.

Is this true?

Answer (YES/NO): NO